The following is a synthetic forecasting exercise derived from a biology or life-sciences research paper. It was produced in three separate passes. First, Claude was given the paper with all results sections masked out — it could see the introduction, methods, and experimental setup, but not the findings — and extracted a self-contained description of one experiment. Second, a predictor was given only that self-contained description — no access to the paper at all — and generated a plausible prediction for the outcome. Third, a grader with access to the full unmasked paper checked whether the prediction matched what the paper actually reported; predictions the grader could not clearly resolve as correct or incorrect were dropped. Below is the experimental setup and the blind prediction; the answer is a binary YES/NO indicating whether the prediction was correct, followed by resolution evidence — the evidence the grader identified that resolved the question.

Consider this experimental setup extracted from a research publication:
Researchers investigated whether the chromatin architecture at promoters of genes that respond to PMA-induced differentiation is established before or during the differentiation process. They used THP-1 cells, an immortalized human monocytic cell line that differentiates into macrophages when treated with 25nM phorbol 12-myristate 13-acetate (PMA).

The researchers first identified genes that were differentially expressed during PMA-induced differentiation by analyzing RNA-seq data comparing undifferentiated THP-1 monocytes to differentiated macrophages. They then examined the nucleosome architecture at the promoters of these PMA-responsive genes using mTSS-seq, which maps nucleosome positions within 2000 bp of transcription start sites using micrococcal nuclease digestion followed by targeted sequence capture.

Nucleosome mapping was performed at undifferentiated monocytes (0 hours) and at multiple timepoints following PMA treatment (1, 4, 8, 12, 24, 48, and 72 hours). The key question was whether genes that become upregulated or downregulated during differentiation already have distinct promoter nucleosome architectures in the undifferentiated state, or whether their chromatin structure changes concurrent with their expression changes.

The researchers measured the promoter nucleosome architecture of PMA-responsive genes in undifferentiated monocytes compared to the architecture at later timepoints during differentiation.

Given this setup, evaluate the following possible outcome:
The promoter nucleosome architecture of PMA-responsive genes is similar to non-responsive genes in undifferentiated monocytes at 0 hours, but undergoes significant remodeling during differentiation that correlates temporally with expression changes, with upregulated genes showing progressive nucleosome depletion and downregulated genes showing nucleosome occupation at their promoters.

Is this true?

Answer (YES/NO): NO